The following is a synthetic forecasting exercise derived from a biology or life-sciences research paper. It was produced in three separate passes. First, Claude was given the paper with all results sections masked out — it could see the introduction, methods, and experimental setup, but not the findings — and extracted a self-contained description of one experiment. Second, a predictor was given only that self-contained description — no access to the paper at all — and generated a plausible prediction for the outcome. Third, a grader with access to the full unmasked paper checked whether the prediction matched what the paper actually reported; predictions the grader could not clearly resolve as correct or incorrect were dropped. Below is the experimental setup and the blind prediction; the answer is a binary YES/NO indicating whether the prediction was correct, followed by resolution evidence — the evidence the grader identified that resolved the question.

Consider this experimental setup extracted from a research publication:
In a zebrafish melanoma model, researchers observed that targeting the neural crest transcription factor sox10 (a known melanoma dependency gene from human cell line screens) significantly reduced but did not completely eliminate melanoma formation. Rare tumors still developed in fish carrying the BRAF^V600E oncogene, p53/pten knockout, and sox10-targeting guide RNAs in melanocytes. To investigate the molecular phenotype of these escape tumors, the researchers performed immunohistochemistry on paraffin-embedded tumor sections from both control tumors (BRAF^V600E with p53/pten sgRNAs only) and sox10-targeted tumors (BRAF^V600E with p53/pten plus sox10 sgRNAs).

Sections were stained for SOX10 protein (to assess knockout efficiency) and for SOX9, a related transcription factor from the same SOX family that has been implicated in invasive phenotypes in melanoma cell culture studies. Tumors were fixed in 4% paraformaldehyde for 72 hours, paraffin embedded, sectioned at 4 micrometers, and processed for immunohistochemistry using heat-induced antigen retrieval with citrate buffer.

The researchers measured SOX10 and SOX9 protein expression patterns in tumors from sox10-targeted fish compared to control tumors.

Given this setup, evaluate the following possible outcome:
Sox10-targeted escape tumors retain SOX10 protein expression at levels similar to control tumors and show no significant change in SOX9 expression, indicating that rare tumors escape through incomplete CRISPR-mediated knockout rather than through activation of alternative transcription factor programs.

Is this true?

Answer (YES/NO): NO